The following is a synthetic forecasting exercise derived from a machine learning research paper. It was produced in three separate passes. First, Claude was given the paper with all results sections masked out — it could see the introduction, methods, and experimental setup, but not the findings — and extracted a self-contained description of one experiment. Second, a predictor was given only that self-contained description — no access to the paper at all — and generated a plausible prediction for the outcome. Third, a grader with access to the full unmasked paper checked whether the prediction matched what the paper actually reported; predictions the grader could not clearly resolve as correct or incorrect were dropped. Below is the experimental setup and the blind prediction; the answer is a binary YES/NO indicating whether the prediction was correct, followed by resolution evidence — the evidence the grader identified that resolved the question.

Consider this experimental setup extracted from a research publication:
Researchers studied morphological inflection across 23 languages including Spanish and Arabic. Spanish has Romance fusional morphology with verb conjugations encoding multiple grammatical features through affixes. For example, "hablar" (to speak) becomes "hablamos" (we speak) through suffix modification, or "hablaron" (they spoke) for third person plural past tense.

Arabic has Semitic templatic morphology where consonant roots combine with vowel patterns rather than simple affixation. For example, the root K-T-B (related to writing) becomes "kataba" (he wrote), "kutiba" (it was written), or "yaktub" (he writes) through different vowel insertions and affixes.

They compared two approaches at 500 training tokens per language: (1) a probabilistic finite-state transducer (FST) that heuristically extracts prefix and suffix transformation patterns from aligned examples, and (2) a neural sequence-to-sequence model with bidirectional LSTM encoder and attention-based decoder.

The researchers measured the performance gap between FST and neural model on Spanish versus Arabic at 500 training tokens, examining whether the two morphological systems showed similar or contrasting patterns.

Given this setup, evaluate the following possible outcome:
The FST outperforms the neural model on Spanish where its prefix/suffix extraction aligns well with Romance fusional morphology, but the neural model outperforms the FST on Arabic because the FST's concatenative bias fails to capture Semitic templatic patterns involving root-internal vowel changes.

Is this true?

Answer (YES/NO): YES